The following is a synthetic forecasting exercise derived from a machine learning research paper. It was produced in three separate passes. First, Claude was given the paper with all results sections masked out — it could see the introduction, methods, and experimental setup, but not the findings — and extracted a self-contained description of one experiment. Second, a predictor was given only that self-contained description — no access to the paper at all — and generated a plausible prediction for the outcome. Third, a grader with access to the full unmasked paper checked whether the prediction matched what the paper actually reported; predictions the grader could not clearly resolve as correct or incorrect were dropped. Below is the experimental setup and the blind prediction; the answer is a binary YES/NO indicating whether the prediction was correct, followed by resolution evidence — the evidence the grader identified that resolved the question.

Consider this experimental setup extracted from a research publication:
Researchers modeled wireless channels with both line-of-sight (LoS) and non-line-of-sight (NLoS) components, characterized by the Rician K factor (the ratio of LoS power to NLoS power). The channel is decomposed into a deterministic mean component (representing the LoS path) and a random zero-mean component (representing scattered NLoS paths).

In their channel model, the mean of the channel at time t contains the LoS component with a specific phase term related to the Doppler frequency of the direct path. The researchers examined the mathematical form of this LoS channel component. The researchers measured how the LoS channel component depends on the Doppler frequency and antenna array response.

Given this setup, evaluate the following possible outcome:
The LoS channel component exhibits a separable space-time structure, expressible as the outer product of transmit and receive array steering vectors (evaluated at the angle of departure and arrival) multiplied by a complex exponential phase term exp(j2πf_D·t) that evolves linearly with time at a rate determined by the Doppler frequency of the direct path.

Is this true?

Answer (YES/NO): NO